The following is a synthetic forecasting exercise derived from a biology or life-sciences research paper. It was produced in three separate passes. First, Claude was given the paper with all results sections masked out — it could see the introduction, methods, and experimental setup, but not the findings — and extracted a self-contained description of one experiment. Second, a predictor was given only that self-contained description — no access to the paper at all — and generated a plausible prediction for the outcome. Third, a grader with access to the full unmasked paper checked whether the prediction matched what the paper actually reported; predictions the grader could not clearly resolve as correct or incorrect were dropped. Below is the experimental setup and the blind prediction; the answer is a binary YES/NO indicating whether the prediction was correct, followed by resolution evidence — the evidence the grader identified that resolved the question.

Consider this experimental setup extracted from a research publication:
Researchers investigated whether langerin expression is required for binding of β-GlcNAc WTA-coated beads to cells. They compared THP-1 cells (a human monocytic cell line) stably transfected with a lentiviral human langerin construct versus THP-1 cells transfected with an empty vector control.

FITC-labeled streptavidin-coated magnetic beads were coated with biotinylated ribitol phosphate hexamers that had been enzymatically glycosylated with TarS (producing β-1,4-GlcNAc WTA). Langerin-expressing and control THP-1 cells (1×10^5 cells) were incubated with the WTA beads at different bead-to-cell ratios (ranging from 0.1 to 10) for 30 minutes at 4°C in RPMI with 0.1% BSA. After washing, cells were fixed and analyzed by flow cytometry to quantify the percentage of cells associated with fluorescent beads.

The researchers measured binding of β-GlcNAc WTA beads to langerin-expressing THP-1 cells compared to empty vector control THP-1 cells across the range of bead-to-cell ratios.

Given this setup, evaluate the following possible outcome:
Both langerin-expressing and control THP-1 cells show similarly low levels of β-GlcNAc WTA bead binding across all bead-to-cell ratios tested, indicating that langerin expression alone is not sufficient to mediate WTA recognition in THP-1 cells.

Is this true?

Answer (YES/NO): NO